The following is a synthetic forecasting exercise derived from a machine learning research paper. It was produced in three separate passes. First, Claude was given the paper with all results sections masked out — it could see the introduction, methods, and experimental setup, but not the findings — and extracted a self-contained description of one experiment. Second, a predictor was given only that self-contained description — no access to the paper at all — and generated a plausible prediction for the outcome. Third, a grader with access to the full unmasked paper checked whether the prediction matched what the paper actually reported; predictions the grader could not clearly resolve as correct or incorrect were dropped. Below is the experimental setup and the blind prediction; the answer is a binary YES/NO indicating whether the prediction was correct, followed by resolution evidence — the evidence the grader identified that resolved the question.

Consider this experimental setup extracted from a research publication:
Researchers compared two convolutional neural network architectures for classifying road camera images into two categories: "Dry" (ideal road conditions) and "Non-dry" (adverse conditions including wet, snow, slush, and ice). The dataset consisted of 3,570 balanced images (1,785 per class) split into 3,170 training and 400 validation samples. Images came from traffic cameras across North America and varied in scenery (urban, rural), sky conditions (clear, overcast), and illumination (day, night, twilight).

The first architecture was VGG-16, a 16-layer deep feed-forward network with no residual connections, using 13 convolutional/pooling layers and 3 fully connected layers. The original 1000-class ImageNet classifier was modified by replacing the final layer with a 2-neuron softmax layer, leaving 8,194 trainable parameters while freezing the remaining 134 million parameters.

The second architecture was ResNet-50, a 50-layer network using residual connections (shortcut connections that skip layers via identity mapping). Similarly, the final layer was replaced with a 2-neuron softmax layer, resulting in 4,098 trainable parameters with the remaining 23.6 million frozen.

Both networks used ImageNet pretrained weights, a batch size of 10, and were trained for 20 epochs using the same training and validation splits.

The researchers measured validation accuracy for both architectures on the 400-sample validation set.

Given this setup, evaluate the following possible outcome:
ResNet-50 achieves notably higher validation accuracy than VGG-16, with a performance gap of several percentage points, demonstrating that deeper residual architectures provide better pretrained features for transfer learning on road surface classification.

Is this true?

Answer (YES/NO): NO